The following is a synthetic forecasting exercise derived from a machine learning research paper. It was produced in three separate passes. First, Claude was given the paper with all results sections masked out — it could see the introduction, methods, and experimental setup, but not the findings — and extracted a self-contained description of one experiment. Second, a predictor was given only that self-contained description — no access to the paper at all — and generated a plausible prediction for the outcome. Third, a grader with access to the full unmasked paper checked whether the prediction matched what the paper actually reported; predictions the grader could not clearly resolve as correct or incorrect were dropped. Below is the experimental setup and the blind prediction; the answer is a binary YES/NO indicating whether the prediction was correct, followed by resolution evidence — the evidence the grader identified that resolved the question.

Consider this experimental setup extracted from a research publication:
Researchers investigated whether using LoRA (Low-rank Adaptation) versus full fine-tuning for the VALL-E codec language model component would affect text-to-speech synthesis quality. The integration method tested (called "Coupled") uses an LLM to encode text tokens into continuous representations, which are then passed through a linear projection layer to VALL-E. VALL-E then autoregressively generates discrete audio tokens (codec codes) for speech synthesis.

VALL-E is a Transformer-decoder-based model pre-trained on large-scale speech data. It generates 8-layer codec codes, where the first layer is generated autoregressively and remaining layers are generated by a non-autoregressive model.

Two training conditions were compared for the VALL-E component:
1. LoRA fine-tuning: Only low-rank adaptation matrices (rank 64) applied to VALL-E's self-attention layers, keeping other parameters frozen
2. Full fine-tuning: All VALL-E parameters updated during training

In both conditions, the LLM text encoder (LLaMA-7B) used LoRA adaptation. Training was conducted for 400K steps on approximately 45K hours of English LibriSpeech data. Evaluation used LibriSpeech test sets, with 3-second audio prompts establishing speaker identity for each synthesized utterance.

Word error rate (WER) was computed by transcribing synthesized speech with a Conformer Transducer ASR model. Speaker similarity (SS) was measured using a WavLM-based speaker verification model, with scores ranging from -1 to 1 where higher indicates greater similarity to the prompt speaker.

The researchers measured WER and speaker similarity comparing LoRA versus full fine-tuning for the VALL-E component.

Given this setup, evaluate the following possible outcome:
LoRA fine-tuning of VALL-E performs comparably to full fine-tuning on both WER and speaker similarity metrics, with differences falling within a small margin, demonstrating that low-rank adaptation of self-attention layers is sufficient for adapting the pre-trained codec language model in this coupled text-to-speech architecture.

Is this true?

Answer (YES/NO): YES